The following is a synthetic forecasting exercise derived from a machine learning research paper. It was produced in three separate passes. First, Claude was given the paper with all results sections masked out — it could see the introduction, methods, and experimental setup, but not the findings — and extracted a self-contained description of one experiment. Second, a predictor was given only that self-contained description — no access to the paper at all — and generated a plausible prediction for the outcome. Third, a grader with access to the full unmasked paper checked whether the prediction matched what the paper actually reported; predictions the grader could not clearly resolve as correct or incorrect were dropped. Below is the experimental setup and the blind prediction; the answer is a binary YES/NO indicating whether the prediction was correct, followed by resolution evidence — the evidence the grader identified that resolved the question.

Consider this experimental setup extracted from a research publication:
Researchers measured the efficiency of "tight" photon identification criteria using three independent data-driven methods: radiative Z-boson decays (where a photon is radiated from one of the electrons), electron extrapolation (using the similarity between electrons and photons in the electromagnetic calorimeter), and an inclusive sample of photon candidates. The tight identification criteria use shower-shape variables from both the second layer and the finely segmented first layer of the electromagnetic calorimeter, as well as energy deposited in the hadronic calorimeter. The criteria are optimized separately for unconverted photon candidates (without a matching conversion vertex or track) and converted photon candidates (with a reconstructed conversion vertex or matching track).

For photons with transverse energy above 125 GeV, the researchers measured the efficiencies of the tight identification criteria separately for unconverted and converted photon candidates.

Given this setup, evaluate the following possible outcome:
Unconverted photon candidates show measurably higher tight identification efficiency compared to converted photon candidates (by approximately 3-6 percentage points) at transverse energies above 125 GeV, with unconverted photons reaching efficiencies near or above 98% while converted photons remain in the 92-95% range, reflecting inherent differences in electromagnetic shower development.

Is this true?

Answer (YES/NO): NO